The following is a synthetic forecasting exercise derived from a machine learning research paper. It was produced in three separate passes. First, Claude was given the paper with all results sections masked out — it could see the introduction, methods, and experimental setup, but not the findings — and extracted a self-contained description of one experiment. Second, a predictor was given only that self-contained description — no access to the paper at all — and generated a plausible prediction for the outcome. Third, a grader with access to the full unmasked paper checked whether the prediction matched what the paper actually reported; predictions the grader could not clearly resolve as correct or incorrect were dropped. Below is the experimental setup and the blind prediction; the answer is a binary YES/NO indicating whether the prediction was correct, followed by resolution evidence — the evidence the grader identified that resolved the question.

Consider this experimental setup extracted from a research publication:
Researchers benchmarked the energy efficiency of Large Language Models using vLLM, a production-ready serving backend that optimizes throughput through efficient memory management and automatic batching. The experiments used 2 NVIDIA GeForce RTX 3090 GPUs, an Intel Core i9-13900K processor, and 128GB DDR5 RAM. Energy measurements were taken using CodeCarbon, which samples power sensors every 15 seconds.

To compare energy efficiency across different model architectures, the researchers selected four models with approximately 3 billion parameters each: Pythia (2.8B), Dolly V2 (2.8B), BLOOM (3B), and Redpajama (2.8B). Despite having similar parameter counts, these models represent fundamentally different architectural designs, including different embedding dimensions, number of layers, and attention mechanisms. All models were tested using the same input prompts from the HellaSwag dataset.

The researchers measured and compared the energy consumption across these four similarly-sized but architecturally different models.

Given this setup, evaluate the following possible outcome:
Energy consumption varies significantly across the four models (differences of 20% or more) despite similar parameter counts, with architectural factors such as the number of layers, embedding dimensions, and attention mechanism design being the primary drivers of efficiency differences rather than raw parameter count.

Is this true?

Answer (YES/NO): NO